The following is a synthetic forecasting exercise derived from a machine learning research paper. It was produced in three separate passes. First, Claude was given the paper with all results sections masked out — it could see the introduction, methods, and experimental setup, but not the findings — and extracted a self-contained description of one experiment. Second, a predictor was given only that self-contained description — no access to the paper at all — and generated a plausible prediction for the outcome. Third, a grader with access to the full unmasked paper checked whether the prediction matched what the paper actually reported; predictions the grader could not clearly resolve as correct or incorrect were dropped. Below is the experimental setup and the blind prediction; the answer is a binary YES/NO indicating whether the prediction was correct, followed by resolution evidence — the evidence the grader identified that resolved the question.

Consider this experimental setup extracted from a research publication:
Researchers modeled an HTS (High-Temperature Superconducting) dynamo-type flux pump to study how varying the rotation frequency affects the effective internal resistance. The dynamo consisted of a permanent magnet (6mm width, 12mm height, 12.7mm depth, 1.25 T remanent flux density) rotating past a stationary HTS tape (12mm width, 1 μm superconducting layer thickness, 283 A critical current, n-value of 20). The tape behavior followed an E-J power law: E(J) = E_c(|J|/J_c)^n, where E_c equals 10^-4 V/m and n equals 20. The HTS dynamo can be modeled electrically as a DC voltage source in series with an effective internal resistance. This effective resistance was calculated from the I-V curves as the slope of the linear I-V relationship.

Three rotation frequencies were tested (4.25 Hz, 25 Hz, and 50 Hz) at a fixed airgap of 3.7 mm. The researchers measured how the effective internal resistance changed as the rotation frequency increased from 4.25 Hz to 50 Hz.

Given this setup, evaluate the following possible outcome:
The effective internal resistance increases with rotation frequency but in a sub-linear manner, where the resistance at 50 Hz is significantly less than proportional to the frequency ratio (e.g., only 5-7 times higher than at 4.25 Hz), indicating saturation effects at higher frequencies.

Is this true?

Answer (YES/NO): NO